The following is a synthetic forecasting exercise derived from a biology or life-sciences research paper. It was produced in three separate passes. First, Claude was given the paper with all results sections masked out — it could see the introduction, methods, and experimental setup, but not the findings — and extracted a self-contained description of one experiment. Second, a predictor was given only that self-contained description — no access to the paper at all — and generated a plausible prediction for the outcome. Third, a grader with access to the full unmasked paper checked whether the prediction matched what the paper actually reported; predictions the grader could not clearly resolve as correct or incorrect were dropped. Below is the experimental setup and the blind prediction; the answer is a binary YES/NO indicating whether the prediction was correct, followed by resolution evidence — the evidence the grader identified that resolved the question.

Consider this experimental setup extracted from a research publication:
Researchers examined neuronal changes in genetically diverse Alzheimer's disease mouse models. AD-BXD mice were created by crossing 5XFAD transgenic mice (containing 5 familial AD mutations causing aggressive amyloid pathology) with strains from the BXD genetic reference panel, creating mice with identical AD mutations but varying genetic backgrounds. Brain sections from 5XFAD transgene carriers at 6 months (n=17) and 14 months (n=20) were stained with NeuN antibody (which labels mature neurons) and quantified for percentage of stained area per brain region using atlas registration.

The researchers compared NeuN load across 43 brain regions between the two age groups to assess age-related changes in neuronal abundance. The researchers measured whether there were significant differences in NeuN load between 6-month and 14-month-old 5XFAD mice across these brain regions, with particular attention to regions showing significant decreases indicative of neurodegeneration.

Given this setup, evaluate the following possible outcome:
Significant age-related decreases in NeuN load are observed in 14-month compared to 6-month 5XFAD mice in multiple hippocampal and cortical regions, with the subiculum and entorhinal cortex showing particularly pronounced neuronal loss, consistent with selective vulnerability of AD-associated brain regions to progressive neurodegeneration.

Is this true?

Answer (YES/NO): NO